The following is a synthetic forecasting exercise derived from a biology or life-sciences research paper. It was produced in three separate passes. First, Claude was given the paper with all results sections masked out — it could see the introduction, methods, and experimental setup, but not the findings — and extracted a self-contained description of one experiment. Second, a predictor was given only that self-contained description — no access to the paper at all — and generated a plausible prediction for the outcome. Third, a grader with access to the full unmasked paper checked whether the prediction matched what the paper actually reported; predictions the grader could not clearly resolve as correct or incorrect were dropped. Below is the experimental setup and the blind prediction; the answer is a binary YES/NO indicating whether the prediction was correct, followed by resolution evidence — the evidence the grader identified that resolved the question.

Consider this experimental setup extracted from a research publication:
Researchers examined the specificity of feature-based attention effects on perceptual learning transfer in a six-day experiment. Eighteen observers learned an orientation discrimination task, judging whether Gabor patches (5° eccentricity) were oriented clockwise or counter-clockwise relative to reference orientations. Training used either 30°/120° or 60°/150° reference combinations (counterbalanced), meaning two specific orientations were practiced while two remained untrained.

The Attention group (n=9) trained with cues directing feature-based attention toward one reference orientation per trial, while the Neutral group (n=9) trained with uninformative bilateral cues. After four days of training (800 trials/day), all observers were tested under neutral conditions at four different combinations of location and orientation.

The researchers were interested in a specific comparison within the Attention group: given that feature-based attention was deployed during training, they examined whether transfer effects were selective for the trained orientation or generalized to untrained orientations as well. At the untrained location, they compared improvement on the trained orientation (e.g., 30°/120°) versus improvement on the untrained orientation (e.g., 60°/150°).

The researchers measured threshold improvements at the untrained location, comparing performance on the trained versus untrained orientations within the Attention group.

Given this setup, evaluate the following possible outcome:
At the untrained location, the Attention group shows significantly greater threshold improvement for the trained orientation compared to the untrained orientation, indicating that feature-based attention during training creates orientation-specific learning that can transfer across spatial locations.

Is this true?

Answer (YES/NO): YES